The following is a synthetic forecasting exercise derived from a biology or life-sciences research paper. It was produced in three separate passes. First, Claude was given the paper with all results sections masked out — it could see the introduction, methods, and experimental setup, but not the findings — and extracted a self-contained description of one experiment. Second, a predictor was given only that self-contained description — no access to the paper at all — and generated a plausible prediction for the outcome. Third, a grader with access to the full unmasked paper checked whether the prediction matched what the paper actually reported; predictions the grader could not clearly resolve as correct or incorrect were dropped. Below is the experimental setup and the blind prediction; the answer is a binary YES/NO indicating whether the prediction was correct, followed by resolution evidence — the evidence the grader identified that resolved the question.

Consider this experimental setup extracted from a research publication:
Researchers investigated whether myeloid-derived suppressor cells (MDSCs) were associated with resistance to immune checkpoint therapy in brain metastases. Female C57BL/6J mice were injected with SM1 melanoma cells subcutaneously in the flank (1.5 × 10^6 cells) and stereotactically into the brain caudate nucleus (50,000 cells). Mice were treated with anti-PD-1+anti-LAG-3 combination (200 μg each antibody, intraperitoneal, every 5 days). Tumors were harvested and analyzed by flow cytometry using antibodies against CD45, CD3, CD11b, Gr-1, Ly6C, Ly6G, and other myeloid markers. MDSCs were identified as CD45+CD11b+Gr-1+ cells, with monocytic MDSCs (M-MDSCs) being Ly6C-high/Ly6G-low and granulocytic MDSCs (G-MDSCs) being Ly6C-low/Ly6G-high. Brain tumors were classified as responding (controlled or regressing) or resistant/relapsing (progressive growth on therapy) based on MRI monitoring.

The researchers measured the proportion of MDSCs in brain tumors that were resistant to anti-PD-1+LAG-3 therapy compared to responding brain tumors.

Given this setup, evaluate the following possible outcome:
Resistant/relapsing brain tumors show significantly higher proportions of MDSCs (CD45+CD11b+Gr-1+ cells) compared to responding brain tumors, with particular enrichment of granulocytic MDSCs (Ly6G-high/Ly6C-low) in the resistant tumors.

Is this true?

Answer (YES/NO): NO